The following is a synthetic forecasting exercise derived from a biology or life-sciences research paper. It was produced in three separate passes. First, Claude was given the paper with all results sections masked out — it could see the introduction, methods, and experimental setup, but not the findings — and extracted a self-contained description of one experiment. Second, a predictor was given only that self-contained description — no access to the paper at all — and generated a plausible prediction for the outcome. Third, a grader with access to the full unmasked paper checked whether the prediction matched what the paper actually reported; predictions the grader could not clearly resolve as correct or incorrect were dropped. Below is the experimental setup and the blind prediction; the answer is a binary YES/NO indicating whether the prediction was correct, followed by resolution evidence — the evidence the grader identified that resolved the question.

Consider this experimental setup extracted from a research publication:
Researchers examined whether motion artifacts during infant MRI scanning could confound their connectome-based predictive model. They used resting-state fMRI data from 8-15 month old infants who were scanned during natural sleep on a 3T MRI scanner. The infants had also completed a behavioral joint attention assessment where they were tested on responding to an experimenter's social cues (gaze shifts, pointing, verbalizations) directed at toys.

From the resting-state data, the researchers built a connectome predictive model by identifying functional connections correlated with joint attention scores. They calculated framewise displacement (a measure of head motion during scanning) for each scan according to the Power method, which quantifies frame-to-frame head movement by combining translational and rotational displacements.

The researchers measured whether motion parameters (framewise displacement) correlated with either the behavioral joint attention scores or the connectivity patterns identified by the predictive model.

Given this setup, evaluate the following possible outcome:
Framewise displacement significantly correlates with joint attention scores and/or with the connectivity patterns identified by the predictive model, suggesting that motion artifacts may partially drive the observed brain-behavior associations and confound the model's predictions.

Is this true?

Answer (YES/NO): NO